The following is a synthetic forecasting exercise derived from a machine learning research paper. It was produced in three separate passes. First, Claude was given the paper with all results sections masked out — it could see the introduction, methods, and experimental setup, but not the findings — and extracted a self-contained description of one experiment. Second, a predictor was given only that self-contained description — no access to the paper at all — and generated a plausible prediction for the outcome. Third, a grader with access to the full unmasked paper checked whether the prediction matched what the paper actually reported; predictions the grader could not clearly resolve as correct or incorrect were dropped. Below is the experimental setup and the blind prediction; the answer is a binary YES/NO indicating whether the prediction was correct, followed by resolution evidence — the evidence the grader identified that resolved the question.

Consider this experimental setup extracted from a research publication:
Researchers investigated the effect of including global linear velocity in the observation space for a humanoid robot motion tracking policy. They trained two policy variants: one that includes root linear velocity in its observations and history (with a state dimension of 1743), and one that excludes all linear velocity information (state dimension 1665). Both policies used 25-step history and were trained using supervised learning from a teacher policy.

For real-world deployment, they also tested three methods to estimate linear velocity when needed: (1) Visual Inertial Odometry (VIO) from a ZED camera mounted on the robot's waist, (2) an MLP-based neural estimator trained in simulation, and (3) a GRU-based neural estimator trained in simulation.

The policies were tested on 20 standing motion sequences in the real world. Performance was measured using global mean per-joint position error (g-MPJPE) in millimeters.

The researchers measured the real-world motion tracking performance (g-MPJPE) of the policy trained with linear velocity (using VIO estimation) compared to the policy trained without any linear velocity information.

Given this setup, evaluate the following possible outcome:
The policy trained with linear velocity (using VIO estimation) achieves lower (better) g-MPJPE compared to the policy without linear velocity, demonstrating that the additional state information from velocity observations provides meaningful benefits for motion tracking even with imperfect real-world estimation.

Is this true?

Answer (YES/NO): NO